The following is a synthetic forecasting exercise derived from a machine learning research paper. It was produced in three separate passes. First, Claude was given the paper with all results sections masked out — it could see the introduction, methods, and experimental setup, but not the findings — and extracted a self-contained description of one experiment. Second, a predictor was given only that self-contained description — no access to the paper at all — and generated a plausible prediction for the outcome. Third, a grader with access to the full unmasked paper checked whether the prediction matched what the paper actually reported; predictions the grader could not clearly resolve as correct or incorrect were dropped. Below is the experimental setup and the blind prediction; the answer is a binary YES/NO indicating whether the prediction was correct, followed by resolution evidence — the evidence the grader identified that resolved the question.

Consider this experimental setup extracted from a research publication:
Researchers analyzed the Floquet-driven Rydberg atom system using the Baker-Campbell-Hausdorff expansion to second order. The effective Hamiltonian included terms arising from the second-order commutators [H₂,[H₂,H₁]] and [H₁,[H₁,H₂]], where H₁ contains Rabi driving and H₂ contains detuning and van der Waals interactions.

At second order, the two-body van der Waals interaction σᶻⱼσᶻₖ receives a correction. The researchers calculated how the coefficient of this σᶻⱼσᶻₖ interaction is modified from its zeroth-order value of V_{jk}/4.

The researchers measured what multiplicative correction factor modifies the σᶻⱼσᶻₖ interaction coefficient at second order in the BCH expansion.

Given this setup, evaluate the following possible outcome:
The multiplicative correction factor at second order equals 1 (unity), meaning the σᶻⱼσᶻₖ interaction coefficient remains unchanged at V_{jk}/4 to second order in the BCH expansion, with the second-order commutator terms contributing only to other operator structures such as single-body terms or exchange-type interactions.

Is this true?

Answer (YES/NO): NO